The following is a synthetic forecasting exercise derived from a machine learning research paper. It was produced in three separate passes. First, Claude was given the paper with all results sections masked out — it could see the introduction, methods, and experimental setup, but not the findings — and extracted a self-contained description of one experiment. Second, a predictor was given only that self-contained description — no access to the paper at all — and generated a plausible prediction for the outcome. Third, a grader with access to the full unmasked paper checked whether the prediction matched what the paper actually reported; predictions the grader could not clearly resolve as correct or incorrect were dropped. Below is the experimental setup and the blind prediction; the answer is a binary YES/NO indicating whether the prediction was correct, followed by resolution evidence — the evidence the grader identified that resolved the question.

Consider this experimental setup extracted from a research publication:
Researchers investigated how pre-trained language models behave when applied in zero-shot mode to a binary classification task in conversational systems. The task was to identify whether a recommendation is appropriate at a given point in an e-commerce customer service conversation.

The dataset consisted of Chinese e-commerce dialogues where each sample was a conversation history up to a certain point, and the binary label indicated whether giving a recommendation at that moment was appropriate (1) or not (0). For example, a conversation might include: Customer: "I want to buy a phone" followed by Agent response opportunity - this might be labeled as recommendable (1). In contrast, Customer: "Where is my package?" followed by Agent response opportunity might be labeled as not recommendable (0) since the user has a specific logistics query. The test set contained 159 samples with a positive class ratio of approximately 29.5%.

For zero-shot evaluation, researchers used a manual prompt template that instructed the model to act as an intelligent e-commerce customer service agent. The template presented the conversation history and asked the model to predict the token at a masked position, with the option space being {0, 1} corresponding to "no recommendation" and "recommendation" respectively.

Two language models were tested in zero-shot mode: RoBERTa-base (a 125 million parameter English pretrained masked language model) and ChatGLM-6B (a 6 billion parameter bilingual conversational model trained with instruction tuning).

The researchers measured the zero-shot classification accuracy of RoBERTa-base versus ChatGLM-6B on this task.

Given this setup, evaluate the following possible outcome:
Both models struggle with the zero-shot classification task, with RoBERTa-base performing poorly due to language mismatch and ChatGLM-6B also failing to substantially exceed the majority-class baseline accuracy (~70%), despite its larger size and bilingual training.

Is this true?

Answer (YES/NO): YES